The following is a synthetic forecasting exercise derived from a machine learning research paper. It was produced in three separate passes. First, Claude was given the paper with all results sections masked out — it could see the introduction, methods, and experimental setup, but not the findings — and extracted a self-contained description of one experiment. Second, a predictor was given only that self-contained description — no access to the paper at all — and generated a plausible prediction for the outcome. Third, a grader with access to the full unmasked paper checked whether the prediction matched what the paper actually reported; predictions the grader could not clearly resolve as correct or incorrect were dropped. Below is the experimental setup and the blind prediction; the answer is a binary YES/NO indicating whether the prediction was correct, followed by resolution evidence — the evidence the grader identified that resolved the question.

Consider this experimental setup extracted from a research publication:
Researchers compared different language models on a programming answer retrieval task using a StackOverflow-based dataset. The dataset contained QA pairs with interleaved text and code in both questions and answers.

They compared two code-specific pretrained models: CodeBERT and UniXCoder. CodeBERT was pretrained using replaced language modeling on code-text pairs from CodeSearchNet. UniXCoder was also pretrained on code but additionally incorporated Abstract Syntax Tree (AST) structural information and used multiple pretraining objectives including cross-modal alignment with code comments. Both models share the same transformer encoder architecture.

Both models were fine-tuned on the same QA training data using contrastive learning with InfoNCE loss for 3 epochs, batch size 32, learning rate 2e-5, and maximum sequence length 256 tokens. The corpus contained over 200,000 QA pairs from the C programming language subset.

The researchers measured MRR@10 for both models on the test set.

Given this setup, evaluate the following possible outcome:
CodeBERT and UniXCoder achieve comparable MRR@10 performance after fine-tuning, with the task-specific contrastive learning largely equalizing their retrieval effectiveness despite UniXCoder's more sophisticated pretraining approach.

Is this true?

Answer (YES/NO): NO